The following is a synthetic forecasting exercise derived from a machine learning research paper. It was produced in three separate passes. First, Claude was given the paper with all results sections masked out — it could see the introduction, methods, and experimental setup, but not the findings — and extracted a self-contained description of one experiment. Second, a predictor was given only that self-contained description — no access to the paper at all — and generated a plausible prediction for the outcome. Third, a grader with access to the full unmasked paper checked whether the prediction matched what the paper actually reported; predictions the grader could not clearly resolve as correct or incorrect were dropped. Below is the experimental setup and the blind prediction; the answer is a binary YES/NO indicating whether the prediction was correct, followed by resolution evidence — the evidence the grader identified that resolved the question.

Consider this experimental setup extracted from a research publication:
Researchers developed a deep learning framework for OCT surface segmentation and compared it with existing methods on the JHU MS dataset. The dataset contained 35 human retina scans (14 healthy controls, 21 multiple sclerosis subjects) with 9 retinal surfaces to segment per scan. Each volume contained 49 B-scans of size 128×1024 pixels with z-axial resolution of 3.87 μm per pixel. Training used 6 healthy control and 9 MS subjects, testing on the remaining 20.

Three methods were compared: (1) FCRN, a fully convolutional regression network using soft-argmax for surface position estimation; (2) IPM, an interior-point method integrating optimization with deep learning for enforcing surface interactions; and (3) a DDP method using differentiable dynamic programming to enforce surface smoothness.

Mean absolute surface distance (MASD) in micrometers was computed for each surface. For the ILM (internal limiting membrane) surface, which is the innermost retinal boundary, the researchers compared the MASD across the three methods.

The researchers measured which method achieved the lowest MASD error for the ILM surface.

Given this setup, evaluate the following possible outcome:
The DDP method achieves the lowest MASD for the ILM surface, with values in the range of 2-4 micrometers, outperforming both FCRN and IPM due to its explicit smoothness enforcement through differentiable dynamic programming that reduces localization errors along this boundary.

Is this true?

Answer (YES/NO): NO